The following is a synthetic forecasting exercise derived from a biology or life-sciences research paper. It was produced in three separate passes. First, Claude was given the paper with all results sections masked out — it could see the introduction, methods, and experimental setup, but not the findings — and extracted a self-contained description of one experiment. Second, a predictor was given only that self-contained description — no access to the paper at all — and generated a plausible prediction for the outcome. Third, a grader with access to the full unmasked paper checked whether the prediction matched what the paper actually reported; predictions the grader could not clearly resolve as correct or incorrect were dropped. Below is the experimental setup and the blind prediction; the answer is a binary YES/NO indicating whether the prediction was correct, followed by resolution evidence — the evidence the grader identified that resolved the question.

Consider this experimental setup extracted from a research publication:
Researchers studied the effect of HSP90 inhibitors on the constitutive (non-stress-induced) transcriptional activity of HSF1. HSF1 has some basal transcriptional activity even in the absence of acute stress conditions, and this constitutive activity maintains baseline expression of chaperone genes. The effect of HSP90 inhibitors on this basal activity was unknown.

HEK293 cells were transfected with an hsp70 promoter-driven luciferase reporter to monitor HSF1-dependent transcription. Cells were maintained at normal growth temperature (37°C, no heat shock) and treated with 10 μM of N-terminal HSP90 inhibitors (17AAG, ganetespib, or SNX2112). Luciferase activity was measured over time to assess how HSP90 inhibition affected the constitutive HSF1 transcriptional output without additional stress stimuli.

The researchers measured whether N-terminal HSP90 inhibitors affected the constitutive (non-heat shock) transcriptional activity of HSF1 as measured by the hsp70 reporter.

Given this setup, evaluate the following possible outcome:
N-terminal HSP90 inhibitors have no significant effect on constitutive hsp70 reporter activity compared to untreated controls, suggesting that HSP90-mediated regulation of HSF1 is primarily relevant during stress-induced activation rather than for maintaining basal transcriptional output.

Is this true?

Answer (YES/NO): NO